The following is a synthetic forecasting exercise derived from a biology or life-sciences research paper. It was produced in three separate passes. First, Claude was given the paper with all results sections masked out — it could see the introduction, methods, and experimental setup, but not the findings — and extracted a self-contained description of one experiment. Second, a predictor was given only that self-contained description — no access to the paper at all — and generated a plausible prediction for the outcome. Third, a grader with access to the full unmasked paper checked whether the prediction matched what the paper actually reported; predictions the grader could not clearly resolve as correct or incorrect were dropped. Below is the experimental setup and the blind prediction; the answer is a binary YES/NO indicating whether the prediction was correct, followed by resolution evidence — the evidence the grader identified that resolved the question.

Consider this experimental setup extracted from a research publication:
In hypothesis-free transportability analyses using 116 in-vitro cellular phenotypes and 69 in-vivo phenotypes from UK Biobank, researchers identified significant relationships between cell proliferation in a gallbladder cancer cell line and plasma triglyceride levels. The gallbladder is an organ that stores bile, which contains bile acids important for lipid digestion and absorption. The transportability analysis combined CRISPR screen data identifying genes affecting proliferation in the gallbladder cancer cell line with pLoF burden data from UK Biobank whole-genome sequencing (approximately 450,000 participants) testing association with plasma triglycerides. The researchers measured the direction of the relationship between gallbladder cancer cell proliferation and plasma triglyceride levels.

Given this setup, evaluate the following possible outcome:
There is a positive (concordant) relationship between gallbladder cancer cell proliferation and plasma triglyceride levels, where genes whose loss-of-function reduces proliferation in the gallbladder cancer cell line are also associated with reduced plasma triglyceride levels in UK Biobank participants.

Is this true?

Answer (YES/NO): NO